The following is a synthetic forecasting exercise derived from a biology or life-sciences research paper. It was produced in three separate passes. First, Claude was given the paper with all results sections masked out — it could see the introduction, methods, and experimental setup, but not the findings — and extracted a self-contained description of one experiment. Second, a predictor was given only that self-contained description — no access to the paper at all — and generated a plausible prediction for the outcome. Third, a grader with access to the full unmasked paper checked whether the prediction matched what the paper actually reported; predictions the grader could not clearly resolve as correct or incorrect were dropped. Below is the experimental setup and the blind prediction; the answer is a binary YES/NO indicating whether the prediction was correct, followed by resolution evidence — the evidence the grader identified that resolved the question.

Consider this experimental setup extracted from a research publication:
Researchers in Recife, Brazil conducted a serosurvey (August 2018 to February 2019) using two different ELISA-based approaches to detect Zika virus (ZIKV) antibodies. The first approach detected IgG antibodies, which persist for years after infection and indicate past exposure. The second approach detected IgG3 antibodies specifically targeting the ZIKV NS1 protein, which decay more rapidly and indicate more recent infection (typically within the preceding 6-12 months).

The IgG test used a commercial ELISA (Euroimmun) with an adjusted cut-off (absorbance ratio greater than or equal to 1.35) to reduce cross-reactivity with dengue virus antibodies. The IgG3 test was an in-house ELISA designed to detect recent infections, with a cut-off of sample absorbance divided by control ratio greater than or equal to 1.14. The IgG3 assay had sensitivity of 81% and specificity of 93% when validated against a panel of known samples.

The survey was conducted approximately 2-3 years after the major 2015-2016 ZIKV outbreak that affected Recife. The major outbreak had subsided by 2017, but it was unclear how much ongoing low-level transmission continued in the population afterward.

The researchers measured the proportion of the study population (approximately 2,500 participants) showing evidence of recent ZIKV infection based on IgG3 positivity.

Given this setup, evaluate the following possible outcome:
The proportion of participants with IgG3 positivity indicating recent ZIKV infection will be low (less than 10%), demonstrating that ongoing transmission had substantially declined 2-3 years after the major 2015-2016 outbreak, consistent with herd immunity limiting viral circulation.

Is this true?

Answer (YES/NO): YES